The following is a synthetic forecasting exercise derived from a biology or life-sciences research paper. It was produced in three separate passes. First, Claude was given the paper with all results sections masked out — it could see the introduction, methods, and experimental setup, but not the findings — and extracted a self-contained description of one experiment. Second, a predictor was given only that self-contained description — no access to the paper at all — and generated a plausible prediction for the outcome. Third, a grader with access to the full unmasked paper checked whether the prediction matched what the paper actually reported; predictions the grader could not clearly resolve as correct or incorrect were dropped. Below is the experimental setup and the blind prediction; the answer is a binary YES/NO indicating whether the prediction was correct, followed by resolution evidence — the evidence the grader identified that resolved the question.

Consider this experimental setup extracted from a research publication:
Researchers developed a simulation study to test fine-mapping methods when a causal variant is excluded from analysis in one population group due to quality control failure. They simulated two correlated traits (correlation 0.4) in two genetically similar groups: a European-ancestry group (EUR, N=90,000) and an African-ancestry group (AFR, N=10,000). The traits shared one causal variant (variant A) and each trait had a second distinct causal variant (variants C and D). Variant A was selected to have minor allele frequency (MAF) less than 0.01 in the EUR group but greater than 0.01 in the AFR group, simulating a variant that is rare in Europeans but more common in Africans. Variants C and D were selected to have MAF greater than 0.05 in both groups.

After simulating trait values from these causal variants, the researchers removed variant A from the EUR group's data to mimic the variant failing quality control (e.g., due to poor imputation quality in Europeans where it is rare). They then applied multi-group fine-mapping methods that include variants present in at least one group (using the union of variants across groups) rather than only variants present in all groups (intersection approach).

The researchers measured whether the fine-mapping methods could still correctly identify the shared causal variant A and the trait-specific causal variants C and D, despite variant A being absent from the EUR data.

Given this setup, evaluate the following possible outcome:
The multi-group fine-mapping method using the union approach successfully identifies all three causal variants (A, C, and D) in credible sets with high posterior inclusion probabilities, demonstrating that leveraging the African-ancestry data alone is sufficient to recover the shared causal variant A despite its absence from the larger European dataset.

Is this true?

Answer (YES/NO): YES